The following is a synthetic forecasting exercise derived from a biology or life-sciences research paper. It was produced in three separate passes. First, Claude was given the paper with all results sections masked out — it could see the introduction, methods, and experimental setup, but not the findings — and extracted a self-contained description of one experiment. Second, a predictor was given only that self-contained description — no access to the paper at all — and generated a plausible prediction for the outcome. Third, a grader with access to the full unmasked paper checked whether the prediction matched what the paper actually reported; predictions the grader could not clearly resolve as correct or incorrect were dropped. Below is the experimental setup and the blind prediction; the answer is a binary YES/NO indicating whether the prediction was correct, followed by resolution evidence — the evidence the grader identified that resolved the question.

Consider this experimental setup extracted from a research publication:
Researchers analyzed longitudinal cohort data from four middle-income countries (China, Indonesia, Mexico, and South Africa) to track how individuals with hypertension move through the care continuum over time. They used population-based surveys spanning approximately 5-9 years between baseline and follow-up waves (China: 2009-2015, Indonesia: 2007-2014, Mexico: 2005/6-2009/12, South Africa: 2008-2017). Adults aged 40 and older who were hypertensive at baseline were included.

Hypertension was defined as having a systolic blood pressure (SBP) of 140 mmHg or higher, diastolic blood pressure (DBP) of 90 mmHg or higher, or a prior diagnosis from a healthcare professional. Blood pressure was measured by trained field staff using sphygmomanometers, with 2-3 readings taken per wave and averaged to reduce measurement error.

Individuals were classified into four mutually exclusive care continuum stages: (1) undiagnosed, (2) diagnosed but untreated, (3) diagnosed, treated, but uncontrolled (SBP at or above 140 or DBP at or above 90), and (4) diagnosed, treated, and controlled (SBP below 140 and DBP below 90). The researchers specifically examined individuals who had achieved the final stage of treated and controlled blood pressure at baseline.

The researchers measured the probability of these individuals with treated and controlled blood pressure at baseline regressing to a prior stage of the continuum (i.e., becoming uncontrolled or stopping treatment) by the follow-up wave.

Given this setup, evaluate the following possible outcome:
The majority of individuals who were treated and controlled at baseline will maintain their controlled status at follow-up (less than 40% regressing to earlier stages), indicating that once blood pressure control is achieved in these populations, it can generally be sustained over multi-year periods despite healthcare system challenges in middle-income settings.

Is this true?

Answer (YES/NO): NO